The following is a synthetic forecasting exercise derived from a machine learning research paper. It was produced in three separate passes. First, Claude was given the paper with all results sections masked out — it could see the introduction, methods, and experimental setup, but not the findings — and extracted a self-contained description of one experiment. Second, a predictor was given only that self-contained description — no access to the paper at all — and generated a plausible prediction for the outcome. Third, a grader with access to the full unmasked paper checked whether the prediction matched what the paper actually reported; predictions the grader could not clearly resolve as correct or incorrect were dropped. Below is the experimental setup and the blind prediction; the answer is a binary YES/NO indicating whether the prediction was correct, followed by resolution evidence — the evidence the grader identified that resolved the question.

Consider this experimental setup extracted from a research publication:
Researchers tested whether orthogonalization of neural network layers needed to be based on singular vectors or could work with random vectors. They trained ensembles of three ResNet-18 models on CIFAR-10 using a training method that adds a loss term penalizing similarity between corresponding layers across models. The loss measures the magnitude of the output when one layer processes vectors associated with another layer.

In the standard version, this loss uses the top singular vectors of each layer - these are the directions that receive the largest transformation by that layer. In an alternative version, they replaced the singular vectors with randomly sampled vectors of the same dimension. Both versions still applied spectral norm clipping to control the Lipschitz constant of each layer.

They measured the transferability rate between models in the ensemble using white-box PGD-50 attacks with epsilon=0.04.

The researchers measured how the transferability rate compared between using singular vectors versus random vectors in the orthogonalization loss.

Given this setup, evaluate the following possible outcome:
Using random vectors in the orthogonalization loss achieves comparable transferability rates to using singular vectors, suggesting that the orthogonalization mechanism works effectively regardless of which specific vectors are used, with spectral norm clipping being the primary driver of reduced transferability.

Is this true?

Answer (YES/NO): NO